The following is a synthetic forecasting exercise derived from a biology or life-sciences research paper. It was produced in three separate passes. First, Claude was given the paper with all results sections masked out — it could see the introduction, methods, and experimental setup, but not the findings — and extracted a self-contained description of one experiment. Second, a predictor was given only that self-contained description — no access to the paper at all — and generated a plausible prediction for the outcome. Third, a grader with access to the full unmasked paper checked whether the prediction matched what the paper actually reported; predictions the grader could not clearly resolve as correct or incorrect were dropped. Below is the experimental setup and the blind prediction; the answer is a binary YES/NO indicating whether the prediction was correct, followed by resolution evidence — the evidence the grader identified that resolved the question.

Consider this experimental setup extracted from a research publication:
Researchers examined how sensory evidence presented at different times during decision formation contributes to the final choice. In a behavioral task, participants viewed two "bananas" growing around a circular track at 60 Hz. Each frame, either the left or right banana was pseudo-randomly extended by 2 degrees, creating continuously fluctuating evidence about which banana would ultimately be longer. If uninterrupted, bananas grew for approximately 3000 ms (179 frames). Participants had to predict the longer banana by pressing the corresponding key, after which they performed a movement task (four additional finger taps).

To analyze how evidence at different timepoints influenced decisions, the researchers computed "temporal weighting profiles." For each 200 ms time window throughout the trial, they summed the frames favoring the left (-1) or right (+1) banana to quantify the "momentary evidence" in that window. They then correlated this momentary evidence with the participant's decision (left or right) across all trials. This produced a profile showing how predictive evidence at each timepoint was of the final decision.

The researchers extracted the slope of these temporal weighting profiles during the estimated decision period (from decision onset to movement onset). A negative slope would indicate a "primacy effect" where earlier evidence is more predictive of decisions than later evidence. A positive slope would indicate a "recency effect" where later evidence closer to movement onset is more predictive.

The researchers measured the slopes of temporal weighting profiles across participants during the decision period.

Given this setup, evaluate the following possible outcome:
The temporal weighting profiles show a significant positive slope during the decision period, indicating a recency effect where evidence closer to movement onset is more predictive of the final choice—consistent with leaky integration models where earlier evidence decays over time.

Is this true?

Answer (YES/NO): YES